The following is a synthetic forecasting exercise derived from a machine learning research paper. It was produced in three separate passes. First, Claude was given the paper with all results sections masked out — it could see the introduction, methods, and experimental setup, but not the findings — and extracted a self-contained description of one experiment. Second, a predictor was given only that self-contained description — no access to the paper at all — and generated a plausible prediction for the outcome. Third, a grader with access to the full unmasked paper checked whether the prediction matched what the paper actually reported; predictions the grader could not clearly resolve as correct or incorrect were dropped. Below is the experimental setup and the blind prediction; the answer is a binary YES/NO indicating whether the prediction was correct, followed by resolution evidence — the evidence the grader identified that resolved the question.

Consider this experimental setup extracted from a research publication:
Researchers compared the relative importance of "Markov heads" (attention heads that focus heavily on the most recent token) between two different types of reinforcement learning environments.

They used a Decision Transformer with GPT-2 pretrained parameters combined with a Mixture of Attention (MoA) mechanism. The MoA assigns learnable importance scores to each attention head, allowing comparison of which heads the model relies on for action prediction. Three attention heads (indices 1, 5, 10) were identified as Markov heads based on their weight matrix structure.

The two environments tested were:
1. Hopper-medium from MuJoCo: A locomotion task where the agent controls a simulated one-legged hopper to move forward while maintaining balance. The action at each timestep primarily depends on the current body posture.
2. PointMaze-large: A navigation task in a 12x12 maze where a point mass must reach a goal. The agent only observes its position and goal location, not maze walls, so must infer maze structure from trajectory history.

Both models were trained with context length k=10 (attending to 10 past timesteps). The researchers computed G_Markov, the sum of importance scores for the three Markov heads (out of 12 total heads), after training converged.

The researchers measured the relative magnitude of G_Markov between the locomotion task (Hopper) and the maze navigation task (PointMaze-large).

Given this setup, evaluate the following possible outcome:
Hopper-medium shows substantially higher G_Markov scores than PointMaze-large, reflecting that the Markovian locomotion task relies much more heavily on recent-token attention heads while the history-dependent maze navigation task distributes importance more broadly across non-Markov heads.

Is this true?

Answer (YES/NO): YES